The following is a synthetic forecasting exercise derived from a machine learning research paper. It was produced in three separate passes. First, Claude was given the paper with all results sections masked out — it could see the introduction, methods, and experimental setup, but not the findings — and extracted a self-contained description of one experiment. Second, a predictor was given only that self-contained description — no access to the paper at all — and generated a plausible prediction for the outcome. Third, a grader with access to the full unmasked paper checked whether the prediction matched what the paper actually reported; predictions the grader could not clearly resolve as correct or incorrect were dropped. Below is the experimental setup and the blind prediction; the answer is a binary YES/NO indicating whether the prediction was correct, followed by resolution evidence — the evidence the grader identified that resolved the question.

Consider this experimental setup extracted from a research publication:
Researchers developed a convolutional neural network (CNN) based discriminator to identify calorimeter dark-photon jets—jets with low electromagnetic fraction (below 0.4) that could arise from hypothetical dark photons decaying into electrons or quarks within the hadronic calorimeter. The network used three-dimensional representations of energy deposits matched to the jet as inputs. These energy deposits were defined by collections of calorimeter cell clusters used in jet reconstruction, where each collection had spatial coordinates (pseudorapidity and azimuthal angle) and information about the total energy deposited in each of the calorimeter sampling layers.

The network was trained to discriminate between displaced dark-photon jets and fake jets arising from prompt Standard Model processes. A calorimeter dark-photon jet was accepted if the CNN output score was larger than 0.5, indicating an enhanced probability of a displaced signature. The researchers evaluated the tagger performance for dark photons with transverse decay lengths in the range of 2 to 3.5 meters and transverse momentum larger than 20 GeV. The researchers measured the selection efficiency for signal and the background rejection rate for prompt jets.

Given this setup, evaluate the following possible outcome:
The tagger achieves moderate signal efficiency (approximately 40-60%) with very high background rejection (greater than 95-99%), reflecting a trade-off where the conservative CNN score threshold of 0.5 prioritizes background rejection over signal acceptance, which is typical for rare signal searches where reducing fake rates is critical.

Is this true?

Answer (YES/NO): NO